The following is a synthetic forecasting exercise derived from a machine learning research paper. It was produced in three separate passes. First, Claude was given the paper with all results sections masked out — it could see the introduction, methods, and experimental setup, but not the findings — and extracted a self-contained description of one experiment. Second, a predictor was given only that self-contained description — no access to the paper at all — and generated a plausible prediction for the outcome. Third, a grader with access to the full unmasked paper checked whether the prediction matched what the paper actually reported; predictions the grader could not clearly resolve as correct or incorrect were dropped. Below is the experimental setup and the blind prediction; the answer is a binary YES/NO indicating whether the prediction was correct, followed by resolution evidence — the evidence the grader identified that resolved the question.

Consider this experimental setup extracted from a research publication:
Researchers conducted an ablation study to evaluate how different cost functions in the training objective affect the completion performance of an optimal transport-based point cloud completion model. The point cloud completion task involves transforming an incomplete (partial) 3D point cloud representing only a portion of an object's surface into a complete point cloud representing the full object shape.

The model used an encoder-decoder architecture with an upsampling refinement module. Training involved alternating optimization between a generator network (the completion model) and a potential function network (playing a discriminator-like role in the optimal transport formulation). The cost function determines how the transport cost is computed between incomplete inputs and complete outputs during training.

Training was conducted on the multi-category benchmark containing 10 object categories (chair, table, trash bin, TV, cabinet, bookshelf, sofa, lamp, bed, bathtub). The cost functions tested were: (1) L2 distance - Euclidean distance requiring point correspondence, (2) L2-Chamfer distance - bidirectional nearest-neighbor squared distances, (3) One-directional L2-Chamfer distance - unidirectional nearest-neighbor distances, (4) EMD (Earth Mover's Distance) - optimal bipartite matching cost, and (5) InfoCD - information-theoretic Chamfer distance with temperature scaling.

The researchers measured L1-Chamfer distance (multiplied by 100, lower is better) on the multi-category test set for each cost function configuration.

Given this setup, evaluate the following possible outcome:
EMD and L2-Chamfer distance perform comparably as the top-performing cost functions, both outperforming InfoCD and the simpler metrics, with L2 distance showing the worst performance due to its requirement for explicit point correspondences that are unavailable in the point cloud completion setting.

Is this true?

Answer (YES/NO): NO